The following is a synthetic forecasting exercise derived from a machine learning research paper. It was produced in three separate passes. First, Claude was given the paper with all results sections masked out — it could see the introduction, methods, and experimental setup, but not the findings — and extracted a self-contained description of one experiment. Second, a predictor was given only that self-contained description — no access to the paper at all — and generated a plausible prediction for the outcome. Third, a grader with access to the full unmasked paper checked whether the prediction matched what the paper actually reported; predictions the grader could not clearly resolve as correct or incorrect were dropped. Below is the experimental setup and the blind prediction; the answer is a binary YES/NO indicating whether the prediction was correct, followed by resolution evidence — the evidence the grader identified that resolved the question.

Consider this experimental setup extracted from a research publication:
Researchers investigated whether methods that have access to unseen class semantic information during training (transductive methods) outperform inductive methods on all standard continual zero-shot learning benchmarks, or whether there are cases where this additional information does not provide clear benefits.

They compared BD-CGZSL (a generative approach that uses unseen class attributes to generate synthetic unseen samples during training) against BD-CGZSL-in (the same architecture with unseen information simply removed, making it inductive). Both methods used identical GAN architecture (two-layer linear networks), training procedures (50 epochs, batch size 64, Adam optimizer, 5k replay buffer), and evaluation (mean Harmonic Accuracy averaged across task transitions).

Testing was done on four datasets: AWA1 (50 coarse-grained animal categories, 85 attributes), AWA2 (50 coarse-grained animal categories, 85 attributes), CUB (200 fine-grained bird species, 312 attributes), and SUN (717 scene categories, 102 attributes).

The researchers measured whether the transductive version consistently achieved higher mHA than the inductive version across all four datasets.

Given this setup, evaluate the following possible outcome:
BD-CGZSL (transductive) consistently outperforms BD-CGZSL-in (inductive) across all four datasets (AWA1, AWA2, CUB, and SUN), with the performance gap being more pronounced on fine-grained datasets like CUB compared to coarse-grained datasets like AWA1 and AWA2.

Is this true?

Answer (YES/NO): NO